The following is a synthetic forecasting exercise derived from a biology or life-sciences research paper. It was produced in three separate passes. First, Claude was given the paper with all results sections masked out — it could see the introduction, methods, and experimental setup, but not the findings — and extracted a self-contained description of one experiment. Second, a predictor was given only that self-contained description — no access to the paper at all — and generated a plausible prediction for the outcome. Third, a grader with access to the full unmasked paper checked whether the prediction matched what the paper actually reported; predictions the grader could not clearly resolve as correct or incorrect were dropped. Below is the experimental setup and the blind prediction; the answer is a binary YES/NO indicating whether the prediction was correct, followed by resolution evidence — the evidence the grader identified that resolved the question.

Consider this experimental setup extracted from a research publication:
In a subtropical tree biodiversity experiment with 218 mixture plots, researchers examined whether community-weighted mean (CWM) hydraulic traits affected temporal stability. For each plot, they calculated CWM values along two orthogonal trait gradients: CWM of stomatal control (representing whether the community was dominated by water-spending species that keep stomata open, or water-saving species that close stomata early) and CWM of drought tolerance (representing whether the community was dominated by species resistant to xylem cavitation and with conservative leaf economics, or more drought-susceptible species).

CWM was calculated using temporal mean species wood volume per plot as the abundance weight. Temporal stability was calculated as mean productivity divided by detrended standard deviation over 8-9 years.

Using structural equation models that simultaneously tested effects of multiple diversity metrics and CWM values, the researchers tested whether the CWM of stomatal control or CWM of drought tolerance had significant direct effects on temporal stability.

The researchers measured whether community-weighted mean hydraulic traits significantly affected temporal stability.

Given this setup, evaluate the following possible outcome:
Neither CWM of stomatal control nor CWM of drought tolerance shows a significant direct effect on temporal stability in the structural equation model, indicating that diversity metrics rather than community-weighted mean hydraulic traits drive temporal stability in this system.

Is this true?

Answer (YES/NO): YES